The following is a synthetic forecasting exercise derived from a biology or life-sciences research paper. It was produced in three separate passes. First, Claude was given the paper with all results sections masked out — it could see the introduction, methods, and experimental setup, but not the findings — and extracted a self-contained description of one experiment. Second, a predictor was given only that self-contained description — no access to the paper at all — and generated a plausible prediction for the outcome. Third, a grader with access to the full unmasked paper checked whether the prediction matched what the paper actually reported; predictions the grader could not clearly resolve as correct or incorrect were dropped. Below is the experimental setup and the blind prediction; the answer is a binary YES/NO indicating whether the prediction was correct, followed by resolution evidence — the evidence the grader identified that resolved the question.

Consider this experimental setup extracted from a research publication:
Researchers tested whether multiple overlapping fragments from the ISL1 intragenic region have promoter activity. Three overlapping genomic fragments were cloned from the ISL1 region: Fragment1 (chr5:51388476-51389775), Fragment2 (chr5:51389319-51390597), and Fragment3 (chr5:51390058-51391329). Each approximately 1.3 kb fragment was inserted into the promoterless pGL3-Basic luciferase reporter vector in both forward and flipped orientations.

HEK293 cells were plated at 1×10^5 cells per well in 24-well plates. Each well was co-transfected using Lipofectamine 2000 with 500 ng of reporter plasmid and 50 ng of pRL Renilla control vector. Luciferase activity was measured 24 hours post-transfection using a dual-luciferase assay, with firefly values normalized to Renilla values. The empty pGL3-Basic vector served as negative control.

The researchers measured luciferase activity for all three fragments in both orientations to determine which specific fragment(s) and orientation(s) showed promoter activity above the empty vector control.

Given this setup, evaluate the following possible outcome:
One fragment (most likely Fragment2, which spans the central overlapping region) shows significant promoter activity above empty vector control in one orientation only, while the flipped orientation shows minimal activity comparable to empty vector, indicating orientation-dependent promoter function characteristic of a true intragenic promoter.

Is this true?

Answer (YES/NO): NO